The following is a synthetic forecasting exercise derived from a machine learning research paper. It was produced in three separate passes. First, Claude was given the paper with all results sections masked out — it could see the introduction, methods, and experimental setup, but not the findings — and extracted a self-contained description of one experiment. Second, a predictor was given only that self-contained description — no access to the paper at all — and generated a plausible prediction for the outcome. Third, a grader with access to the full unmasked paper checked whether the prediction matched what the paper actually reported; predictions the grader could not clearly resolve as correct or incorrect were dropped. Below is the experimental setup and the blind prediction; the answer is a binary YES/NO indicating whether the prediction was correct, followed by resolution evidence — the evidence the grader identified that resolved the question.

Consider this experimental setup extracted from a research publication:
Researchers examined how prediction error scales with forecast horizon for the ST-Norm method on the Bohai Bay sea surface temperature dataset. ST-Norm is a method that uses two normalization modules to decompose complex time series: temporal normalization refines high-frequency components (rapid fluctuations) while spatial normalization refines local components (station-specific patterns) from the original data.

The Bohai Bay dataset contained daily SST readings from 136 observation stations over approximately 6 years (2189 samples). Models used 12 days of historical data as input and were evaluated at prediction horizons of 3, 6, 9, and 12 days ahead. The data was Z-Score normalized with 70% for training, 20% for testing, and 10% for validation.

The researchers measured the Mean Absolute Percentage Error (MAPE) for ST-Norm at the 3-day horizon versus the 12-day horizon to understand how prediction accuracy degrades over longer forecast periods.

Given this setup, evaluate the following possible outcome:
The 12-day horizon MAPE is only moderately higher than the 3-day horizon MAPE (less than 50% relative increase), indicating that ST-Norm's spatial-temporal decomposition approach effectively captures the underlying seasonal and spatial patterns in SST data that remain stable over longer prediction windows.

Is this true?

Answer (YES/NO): YES